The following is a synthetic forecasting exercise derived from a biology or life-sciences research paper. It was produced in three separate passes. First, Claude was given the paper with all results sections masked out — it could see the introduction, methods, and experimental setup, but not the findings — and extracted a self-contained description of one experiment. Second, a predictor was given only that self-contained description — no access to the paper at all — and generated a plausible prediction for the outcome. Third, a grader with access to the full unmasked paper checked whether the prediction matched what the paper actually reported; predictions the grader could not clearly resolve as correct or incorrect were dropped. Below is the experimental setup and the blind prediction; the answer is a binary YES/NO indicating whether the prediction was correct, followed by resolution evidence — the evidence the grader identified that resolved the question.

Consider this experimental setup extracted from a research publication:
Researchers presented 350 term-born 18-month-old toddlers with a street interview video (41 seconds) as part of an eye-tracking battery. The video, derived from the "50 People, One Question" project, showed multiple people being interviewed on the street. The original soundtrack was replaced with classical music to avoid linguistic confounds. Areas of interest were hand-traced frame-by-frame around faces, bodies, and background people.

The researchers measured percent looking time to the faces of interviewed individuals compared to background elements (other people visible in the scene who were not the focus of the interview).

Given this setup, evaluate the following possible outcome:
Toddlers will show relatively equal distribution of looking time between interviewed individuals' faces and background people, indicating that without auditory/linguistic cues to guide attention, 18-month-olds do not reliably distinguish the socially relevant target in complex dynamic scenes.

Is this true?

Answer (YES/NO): NO